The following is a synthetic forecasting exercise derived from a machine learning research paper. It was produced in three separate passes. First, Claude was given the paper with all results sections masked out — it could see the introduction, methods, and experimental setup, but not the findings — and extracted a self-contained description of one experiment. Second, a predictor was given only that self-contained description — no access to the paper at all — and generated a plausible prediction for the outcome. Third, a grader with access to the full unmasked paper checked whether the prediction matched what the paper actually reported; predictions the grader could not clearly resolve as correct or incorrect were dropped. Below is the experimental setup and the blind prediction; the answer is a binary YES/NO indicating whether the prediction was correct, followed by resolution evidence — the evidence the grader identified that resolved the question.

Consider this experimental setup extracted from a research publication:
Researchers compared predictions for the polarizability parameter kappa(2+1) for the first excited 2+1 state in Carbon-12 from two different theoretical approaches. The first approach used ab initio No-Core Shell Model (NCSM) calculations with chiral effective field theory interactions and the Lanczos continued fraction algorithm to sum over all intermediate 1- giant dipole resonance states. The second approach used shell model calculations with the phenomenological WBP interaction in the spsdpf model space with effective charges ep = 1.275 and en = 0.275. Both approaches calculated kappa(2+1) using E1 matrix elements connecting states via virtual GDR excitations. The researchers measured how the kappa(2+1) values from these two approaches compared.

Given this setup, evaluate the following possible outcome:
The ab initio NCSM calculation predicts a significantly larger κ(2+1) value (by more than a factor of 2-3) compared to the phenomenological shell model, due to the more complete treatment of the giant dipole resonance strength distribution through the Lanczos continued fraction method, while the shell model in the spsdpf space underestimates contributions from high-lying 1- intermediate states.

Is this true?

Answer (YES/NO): NO